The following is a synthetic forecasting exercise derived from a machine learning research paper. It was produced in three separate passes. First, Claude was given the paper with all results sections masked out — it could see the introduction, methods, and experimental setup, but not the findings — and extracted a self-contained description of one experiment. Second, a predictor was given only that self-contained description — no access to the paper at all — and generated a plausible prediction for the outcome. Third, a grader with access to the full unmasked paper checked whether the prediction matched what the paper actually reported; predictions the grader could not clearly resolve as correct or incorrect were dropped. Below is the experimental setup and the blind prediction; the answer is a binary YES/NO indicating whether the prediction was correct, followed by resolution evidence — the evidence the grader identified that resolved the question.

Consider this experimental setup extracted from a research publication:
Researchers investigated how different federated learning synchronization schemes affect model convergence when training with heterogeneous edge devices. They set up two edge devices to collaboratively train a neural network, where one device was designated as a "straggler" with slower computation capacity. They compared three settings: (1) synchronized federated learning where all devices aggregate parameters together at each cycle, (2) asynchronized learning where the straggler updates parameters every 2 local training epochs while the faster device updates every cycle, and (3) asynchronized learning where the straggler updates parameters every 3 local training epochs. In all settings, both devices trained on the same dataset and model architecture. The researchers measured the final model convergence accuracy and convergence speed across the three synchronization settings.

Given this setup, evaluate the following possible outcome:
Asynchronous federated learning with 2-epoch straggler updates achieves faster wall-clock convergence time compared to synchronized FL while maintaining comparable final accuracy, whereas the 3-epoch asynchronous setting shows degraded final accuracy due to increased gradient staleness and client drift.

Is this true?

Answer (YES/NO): NO